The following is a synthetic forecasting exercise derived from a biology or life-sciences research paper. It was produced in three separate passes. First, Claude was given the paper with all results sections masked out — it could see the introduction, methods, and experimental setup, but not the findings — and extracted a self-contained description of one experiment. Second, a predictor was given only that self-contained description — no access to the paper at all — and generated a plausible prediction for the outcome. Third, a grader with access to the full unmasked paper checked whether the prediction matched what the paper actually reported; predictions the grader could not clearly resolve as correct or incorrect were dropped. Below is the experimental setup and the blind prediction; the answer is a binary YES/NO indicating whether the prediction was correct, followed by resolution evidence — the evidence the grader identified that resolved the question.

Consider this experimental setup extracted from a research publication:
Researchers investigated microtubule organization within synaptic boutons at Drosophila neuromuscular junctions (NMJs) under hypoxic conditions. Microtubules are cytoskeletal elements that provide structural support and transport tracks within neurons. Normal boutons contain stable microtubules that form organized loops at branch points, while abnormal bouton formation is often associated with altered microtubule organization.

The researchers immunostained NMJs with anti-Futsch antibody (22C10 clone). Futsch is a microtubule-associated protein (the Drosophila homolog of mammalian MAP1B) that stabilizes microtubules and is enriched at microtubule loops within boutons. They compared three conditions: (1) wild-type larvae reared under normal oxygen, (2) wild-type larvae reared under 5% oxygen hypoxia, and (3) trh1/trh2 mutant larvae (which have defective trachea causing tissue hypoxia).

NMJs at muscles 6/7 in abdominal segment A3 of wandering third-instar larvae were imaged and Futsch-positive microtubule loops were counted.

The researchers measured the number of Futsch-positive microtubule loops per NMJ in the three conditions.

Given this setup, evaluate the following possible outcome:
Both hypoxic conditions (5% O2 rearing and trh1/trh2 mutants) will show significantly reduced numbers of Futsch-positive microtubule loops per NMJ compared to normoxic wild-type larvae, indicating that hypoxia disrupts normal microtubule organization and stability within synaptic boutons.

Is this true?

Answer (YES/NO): NO